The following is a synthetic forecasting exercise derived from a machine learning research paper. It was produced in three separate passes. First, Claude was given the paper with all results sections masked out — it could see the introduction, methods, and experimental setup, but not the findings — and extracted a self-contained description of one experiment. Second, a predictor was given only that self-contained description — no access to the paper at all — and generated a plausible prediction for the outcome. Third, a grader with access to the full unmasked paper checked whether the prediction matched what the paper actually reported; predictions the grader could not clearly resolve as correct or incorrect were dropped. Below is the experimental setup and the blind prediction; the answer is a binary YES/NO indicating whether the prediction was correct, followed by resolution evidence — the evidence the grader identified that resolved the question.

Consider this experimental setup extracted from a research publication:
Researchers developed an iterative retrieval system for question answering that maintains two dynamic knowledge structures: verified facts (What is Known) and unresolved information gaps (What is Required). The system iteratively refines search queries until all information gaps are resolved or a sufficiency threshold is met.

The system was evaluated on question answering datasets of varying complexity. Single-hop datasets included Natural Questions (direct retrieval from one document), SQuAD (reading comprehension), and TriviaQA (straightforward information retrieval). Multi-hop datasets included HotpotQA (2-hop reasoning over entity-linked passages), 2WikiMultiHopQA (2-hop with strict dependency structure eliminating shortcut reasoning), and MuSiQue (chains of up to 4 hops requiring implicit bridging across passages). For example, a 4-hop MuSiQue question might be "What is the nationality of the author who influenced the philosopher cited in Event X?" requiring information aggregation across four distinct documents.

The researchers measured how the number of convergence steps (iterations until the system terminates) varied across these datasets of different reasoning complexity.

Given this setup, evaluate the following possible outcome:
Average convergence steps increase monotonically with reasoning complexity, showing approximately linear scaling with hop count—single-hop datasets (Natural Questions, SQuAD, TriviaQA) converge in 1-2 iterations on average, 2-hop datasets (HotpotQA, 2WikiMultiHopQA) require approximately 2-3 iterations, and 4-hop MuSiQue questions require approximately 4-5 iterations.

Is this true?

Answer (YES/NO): NO